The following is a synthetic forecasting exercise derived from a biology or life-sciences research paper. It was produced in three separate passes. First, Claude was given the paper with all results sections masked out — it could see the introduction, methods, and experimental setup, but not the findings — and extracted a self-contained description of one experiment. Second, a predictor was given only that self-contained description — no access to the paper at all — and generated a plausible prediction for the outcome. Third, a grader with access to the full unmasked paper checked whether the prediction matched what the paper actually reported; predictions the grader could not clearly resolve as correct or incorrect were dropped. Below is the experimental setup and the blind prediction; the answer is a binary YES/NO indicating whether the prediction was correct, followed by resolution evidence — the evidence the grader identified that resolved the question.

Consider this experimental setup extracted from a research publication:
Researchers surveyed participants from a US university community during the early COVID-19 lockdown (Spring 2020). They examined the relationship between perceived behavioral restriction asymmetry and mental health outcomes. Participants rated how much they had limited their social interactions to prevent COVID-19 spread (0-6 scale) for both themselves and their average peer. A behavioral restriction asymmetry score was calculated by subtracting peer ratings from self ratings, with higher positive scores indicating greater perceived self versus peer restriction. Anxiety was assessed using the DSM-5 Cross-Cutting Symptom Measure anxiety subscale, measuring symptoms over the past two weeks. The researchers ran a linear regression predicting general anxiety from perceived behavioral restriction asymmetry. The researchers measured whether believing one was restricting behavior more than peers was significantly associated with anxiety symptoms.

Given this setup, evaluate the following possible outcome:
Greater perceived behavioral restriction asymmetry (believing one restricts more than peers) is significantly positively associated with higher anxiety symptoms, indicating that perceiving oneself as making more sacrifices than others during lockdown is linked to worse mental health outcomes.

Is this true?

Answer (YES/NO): YES